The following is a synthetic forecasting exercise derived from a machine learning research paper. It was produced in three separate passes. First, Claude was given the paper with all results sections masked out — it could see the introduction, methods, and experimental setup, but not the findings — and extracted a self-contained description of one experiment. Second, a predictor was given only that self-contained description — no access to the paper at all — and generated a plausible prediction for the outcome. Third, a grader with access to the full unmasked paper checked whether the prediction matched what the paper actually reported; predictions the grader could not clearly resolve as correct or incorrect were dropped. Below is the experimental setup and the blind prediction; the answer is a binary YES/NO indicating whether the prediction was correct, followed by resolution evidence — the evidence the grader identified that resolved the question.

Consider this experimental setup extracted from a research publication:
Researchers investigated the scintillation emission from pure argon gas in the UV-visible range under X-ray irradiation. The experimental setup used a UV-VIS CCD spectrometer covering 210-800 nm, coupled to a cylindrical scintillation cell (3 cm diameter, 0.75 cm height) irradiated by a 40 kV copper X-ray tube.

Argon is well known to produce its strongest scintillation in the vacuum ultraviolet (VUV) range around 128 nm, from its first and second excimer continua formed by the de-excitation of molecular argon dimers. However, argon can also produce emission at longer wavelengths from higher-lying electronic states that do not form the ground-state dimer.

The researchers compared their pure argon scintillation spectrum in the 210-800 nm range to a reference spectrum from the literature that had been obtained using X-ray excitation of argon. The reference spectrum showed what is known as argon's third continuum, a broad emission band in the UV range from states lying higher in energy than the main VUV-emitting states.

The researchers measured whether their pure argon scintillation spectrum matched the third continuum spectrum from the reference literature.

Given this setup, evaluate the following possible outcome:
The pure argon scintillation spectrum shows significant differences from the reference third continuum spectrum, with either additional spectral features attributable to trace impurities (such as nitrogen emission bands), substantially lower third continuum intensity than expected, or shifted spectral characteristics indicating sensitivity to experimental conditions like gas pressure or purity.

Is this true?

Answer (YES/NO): NO